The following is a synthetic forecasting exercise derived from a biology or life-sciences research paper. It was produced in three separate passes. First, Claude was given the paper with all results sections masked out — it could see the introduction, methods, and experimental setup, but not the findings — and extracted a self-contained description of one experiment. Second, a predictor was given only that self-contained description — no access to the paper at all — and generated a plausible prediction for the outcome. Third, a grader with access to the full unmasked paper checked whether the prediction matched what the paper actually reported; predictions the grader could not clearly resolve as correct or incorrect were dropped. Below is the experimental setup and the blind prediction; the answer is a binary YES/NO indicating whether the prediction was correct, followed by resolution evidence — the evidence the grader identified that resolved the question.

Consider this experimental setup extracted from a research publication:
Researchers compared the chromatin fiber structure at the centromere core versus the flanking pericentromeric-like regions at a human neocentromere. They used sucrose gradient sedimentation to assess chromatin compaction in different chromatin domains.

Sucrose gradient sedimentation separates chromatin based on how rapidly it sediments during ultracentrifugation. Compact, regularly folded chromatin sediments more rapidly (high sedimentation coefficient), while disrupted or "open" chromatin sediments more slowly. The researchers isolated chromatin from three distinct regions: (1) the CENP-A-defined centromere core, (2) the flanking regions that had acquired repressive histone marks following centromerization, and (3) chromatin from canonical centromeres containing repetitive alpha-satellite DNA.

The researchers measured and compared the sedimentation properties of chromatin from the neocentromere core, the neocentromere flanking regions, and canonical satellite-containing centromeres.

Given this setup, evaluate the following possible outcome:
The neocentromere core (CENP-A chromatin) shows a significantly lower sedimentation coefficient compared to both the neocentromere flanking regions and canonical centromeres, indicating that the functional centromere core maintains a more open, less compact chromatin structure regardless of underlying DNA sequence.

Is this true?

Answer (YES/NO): YES